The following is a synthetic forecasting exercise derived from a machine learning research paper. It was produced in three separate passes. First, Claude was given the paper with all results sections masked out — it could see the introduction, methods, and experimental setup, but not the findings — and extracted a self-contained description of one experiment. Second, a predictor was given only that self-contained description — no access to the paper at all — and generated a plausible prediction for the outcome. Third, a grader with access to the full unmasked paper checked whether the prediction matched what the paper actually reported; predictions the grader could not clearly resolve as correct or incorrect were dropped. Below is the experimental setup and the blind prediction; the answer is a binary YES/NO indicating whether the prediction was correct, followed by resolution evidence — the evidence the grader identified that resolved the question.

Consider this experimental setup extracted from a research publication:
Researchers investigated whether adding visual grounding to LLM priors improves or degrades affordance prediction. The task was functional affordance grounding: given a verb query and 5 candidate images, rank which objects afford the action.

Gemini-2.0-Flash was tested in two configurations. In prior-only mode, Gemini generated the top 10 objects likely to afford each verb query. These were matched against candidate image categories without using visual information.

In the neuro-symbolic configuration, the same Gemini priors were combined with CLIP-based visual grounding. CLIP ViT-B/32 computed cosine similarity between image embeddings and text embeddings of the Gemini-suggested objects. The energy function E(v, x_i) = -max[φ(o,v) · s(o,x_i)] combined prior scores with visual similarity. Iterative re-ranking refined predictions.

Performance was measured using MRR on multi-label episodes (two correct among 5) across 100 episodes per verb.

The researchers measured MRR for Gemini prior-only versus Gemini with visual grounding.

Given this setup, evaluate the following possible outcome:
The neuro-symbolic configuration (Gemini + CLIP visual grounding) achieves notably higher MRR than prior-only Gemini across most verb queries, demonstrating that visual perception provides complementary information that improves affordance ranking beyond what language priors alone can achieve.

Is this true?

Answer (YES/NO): NO